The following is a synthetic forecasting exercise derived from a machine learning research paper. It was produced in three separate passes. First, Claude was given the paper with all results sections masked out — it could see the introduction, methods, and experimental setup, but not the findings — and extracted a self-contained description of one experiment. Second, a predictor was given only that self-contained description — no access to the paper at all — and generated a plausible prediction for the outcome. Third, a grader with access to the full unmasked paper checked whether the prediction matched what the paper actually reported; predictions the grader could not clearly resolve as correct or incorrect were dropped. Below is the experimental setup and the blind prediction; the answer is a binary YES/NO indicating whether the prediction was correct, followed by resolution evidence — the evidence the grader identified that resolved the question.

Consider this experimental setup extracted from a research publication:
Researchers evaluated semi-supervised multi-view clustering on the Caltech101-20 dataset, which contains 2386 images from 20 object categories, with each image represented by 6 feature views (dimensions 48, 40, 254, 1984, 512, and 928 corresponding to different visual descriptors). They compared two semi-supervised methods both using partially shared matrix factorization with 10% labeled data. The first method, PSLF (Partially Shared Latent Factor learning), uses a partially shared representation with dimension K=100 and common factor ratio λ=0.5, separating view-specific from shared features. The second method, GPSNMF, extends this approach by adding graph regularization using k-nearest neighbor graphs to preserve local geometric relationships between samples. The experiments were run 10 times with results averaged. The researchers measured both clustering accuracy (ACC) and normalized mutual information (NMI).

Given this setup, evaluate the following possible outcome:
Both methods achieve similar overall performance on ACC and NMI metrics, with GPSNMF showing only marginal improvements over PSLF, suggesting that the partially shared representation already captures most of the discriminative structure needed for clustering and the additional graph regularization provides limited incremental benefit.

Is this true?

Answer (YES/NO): NO